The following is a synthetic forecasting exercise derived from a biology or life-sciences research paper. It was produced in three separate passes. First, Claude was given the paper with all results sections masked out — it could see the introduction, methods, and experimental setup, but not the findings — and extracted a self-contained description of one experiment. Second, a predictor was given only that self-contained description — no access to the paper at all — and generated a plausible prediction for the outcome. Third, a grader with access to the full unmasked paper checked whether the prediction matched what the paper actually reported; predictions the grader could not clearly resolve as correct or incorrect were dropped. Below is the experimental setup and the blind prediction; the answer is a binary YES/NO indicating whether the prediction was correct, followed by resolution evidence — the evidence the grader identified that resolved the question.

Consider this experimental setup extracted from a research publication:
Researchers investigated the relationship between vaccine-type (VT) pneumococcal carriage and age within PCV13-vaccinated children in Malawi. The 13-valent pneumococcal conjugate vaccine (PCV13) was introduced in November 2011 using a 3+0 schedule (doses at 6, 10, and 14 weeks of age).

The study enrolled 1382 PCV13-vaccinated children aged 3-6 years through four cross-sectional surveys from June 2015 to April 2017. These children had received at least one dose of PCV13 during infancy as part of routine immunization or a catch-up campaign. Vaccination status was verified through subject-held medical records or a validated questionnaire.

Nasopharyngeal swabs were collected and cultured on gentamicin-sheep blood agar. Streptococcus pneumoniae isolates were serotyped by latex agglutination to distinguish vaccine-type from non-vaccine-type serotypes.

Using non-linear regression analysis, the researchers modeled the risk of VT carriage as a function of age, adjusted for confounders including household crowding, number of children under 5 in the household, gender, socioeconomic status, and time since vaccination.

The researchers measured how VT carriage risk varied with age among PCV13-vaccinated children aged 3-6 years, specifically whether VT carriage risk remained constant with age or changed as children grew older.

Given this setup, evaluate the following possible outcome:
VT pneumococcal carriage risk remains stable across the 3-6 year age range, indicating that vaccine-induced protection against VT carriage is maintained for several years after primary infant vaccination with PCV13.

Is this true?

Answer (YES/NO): NO